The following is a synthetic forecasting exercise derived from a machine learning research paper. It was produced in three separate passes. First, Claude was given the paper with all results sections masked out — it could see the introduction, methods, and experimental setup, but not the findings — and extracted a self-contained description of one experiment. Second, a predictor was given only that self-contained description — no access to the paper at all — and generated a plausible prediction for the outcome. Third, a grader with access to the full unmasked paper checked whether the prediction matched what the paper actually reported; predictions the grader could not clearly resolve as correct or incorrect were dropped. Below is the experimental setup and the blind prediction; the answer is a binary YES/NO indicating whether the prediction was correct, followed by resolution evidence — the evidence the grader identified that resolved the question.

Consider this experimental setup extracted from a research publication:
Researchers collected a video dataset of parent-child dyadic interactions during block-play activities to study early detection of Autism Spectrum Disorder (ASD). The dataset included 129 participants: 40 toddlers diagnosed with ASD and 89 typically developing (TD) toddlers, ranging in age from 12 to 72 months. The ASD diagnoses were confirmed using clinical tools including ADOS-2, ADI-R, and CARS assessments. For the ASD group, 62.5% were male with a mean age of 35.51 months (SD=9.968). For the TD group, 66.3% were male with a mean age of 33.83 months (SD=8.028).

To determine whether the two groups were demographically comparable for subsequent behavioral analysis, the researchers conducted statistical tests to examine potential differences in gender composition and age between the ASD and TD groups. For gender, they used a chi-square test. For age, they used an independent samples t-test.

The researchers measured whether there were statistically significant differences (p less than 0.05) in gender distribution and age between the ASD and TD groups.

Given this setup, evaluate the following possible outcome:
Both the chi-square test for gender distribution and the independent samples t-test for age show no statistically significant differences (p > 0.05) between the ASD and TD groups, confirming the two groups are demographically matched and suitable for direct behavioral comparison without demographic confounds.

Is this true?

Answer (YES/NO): YES